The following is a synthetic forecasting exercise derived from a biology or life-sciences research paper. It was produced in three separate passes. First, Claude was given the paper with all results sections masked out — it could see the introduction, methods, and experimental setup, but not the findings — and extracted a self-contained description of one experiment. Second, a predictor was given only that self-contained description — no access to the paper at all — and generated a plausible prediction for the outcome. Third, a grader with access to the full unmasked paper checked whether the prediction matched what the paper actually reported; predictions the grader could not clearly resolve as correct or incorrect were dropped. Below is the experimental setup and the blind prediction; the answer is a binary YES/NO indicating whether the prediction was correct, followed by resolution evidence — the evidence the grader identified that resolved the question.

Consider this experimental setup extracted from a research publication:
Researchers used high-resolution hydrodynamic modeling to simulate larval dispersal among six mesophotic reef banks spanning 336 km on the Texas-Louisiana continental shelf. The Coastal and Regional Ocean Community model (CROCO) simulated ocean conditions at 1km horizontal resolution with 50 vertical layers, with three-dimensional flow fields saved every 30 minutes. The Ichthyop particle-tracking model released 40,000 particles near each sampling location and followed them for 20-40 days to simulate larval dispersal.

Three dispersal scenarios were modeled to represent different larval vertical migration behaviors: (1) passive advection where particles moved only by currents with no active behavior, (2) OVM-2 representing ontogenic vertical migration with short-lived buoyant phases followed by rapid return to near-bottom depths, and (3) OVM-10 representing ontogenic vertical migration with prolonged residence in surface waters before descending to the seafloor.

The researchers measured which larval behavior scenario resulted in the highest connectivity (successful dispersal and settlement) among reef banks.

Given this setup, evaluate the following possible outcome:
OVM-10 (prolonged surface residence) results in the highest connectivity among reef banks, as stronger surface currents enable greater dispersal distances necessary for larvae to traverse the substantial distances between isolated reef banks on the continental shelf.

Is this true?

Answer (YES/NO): NO